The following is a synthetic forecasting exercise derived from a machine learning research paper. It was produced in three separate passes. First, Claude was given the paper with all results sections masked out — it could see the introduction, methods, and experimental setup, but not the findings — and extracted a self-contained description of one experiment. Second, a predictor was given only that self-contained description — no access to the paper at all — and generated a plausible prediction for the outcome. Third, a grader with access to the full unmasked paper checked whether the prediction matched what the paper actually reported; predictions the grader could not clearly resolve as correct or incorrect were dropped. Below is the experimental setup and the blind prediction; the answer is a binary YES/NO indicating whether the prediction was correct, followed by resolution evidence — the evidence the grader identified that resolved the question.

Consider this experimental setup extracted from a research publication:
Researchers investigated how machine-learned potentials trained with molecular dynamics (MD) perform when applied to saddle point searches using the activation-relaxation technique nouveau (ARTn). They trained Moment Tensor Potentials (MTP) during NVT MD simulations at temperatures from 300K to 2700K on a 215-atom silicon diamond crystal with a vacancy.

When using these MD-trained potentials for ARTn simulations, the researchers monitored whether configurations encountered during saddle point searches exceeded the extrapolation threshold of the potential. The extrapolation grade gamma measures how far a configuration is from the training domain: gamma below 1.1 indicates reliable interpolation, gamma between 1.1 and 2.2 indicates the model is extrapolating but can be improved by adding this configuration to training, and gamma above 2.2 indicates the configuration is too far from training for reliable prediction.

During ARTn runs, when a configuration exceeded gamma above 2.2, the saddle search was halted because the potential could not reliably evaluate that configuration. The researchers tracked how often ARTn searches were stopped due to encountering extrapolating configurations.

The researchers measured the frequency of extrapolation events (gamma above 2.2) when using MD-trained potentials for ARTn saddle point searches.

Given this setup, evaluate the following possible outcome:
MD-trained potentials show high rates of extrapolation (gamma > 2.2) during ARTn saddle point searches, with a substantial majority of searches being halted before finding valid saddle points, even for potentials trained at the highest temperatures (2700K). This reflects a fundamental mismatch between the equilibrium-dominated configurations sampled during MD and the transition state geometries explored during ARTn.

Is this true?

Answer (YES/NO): NO